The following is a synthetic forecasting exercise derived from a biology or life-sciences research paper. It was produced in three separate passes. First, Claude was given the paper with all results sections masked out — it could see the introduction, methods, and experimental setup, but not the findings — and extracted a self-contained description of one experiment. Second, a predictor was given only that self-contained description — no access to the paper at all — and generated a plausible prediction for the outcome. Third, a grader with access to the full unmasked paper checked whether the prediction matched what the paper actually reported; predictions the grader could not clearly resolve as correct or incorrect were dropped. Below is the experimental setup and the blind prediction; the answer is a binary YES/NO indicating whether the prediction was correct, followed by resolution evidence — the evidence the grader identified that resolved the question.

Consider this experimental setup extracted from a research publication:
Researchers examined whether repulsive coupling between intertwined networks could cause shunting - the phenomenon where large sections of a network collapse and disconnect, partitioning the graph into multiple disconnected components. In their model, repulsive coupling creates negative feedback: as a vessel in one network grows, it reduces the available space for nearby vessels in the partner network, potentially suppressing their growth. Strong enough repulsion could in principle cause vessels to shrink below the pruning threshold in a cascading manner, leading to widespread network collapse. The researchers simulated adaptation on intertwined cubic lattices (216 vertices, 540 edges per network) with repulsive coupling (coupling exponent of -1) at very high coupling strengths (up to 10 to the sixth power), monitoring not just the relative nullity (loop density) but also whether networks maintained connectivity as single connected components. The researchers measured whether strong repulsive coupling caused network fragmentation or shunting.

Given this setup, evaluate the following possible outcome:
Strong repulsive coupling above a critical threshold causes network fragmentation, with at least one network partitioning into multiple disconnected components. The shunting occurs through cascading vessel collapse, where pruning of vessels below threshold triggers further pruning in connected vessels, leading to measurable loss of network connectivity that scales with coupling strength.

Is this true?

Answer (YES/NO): NO